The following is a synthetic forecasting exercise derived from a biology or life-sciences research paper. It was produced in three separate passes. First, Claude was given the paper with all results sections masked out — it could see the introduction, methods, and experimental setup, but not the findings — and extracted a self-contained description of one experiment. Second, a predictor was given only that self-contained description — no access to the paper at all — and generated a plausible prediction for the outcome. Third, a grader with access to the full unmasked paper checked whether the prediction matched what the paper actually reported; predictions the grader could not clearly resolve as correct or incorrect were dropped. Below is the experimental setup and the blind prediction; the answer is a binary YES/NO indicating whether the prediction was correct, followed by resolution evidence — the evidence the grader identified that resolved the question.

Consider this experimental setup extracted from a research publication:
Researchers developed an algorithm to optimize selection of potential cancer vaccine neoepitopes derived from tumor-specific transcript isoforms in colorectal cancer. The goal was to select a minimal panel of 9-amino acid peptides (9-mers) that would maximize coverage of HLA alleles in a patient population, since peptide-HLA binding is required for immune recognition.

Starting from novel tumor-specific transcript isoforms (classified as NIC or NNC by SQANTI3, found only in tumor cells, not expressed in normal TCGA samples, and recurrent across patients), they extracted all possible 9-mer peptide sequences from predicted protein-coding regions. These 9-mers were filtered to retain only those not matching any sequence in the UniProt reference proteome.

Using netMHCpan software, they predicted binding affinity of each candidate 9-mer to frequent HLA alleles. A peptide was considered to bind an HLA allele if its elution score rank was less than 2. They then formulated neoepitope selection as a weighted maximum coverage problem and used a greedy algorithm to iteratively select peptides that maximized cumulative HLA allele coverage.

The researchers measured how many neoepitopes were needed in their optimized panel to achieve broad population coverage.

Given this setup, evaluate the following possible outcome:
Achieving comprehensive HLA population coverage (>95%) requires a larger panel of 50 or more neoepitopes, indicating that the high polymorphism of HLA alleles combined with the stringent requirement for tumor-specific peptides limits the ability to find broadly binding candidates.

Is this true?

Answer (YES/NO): NO